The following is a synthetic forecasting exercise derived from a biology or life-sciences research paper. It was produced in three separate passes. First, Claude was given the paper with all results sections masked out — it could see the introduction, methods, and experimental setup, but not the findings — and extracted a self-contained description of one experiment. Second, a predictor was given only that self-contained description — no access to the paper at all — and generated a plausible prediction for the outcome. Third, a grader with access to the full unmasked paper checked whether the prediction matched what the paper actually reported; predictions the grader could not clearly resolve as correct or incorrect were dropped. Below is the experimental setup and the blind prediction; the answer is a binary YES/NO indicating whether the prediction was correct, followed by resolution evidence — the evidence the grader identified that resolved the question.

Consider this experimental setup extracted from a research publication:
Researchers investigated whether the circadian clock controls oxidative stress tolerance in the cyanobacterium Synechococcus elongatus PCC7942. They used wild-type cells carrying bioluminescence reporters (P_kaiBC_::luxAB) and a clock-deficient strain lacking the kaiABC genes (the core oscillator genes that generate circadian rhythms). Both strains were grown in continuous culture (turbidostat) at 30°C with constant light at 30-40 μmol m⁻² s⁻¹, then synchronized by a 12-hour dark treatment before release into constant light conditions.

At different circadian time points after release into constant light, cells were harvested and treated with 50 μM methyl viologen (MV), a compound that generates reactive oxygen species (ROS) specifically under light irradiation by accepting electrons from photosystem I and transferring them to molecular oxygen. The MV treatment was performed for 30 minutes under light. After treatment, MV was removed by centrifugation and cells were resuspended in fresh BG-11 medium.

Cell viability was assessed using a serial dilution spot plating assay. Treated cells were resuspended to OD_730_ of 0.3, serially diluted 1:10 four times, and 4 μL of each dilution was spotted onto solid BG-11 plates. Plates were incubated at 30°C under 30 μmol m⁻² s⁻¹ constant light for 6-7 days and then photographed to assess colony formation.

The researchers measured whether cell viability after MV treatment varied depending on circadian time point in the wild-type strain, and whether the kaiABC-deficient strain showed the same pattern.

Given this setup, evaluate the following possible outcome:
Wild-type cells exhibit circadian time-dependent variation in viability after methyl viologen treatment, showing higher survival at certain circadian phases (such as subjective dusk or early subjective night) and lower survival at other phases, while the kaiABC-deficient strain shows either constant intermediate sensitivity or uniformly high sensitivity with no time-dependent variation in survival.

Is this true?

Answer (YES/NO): NO